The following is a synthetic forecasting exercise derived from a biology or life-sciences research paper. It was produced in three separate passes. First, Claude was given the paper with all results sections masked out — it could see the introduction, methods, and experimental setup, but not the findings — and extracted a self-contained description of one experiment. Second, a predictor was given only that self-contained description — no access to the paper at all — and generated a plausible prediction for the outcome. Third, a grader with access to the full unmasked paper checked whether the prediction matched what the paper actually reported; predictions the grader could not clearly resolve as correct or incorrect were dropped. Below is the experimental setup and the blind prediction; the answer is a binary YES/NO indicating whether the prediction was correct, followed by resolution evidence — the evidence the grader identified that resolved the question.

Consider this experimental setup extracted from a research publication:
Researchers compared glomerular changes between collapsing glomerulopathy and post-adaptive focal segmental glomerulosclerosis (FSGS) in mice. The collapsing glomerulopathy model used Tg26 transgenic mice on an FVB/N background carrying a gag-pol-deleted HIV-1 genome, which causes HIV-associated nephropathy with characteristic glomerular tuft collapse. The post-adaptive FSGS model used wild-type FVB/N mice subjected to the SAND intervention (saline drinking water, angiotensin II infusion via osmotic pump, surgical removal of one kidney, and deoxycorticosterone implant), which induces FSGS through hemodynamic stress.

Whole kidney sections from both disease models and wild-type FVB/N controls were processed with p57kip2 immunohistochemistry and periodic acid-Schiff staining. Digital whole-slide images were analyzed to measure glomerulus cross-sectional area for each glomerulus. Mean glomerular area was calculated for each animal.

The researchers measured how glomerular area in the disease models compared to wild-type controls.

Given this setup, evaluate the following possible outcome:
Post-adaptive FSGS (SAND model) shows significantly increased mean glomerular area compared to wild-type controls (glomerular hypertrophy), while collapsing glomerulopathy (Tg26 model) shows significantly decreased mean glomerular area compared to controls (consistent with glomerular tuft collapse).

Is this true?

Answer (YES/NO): NO